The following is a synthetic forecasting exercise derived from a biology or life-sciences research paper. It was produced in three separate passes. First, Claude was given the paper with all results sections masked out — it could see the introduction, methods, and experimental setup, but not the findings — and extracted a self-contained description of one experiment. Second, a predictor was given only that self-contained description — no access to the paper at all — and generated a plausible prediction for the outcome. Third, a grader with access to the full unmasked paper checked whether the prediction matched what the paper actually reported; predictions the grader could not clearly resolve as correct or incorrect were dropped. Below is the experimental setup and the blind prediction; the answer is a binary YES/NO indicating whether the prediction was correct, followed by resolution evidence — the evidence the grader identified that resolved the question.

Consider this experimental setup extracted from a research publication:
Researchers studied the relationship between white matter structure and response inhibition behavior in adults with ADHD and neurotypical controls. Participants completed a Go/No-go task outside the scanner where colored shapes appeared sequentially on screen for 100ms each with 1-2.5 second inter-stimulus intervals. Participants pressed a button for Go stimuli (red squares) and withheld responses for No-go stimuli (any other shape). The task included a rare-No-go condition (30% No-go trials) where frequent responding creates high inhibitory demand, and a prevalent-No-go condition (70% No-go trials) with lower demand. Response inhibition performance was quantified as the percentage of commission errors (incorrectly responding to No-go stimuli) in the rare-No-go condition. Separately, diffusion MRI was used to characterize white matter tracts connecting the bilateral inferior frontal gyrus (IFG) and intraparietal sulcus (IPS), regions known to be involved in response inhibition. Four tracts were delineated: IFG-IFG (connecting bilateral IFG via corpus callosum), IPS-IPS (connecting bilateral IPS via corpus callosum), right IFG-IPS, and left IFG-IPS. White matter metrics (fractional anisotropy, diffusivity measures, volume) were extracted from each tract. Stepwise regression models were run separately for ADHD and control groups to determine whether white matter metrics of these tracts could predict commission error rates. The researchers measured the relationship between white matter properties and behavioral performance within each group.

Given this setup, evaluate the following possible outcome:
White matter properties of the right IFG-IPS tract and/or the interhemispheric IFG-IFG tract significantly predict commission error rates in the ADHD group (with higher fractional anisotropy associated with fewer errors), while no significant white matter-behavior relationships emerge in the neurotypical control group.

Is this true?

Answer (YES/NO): NO